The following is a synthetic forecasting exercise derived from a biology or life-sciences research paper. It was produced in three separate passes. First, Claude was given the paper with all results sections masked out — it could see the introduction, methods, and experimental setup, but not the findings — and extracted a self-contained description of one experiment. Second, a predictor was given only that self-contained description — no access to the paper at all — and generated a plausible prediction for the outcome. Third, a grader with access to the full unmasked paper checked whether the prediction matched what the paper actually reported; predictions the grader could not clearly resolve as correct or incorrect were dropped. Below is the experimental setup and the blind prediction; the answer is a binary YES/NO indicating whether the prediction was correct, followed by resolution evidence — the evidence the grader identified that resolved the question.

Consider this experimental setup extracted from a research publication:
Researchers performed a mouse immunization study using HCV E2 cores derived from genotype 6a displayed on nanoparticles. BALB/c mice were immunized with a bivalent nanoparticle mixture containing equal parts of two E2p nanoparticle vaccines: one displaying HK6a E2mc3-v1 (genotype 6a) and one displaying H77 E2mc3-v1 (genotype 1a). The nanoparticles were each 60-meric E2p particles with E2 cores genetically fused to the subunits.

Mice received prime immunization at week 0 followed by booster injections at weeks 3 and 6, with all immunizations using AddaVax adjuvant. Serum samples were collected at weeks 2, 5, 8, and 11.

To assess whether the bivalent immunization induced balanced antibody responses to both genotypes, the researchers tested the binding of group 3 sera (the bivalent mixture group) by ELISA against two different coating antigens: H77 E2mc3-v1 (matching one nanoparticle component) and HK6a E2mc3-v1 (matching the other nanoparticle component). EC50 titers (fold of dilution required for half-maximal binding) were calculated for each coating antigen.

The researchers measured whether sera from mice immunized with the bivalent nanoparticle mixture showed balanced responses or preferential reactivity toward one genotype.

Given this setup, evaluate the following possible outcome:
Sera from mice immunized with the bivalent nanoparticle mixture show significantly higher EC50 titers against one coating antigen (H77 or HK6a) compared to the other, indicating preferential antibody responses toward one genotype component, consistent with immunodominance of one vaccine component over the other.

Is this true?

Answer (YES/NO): YES